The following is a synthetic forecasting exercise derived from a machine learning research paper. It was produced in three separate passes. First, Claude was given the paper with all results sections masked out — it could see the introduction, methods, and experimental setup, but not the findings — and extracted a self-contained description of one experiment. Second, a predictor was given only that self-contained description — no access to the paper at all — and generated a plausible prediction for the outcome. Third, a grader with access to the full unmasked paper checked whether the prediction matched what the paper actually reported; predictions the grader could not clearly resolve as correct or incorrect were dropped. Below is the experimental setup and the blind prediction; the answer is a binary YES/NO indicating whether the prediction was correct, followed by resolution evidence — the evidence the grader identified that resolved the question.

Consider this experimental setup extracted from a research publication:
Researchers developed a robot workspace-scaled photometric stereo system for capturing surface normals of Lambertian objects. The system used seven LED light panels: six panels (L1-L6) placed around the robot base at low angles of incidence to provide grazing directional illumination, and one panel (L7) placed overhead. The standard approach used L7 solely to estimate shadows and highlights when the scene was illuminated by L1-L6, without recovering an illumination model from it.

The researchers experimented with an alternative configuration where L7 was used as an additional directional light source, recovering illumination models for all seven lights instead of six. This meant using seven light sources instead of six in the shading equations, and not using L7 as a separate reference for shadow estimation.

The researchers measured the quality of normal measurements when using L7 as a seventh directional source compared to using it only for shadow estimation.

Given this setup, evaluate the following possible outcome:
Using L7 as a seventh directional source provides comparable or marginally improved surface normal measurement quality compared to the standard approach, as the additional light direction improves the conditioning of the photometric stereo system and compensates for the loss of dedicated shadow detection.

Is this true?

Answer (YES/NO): NO